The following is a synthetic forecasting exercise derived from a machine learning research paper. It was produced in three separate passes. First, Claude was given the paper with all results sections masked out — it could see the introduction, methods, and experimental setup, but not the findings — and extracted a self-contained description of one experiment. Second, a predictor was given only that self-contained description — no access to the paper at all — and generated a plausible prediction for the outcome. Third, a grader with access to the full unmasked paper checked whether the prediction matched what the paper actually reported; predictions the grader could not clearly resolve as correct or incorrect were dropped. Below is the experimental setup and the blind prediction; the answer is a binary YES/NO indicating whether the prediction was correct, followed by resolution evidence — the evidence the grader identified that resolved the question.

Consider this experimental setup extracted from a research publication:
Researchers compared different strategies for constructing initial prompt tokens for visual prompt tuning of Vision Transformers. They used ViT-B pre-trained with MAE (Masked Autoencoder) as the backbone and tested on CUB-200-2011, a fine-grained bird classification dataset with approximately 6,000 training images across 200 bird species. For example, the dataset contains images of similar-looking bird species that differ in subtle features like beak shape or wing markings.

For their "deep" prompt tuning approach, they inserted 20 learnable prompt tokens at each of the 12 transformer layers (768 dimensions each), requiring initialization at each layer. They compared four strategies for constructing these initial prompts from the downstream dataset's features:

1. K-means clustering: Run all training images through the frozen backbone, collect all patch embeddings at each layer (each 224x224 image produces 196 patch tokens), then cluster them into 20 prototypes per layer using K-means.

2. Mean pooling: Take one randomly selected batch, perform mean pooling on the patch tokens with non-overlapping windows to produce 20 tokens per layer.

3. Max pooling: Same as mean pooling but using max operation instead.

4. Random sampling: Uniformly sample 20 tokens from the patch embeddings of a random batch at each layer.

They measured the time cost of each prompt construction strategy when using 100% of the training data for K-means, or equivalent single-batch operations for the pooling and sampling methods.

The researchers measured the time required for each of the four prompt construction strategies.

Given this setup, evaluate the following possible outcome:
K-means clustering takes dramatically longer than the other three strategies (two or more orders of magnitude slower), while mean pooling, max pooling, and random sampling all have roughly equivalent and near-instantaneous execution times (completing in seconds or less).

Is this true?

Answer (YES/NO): YES